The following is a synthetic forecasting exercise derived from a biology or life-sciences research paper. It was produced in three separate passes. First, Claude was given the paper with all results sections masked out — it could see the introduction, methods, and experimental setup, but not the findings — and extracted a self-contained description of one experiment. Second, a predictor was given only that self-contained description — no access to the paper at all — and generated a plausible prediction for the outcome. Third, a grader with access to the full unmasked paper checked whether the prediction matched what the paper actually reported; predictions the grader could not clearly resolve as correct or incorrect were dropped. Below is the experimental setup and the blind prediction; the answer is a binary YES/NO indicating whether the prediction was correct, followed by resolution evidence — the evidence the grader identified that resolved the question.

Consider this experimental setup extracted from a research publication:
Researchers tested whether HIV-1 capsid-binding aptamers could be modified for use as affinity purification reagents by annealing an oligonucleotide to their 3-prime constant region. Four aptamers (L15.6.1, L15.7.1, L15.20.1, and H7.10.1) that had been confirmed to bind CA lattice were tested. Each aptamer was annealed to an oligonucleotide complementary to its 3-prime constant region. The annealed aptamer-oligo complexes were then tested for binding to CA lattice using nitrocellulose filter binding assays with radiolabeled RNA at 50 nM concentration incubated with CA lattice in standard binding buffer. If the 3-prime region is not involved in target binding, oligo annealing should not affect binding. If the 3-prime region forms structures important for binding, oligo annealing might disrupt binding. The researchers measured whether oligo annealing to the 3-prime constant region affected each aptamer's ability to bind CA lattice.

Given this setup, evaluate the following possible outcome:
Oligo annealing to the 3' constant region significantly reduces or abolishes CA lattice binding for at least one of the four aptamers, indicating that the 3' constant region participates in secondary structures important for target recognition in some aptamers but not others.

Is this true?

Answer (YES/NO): YES